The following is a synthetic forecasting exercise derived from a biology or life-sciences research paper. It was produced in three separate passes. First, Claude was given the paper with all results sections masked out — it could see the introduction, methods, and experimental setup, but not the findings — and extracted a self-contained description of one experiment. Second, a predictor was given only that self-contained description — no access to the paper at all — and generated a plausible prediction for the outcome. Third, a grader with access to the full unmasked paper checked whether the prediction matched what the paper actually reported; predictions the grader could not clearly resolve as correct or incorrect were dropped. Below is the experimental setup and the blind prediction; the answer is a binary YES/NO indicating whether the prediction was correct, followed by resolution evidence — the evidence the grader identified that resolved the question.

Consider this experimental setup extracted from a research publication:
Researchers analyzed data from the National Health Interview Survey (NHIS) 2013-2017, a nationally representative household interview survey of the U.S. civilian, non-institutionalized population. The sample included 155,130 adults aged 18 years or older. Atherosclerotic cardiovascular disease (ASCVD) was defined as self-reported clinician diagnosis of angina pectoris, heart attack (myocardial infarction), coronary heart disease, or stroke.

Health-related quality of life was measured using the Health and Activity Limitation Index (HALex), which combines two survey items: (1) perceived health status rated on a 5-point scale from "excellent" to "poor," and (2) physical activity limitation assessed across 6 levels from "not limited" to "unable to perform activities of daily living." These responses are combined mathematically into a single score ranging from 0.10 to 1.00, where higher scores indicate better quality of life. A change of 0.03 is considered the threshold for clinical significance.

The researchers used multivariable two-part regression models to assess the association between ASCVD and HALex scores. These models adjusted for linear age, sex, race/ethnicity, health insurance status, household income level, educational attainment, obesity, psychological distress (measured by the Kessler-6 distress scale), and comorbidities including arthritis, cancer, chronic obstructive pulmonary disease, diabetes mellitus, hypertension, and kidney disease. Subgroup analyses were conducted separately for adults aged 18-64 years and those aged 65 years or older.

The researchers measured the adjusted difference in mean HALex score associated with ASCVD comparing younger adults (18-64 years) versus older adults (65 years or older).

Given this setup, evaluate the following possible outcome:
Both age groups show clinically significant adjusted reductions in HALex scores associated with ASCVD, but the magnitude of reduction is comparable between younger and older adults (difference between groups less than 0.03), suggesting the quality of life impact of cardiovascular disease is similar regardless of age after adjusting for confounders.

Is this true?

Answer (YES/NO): NO